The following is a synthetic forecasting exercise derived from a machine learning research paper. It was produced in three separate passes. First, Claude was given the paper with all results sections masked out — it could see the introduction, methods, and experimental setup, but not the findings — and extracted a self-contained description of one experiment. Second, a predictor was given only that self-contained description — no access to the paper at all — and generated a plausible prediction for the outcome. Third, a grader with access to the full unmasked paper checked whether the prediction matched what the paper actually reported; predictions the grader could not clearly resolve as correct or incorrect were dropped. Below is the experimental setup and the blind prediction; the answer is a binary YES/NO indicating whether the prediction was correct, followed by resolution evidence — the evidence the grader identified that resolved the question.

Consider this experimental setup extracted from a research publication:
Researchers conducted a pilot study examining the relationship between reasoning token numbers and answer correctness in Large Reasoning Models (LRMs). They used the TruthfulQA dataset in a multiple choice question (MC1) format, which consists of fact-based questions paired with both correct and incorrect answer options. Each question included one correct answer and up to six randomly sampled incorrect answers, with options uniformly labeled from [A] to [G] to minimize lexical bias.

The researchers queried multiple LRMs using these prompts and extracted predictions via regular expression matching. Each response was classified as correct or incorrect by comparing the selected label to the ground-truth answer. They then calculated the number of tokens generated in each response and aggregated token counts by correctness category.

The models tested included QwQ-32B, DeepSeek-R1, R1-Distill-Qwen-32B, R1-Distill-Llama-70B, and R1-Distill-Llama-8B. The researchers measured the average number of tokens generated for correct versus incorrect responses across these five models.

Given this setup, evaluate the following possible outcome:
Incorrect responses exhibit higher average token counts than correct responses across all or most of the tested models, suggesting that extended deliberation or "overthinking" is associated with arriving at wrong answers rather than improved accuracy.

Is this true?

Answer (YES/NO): YES